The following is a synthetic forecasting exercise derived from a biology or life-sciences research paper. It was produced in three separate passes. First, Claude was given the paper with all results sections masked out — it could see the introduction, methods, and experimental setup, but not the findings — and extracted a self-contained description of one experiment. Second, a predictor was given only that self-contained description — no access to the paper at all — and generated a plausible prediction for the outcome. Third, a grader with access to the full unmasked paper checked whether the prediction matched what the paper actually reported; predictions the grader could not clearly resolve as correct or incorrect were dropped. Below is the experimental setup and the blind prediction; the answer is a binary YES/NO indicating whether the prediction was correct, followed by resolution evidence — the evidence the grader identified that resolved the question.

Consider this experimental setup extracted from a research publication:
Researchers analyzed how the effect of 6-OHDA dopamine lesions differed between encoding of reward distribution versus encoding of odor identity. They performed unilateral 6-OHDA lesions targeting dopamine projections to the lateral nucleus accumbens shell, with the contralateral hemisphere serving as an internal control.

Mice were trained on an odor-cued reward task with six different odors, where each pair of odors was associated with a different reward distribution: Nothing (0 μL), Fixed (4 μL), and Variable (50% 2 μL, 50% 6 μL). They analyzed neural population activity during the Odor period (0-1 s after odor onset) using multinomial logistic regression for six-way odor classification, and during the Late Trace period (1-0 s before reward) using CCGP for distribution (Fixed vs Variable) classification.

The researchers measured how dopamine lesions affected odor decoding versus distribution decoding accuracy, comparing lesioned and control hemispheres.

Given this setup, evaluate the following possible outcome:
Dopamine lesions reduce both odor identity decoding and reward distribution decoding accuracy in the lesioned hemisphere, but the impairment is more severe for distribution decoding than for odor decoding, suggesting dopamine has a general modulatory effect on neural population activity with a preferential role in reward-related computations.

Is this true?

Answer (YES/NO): YES